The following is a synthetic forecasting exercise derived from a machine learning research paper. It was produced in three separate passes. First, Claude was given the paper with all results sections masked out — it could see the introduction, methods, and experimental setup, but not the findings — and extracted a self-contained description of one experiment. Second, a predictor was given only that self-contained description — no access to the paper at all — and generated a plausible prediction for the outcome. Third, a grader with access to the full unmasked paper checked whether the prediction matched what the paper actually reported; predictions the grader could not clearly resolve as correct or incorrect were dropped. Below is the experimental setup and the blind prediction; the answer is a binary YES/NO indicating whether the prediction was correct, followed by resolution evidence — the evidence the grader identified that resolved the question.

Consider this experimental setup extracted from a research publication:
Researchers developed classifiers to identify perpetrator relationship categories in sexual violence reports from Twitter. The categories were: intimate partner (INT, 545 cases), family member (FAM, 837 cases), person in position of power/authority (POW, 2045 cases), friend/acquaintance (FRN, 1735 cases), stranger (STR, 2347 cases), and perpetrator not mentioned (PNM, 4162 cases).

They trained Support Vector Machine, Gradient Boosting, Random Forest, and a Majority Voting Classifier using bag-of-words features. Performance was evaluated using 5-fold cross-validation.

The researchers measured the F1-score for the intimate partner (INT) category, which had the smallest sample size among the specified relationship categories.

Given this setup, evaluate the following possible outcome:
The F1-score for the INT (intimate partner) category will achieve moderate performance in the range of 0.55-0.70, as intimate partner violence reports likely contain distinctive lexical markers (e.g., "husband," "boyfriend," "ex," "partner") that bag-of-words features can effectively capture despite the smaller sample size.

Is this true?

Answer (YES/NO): NO